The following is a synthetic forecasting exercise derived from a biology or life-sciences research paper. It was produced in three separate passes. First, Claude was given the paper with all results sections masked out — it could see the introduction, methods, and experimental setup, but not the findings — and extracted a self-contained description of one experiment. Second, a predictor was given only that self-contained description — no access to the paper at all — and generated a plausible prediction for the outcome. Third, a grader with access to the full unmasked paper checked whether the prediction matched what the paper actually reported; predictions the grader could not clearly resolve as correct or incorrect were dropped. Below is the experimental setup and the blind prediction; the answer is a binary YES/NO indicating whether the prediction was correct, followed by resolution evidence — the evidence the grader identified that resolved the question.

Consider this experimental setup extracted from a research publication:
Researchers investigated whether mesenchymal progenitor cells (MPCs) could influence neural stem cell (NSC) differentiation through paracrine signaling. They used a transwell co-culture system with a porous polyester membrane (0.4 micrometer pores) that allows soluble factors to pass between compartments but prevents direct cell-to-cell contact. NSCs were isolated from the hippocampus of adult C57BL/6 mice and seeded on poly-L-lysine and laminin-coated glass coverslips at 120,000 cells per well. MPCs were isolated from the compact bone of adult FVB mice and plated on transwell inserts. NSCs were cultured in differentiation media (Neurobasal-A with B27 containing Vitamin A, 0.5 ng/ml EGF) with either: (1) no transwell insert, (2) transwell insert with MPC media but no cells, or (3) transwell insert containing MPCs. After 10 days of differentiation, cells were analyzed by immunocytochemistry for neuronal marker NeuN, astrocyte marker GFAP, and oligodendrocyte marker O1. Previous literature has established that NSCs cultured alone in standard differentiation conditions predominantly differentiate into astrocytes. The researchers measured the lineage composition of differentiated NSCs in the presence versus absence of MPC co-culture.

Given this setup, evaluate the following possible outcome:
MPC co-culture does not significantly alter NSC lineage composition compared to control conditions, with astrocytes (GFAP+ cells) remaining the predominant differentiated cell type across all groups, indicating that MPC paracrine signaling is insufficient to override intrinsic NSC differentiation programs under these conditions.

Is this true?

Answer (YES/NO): NO